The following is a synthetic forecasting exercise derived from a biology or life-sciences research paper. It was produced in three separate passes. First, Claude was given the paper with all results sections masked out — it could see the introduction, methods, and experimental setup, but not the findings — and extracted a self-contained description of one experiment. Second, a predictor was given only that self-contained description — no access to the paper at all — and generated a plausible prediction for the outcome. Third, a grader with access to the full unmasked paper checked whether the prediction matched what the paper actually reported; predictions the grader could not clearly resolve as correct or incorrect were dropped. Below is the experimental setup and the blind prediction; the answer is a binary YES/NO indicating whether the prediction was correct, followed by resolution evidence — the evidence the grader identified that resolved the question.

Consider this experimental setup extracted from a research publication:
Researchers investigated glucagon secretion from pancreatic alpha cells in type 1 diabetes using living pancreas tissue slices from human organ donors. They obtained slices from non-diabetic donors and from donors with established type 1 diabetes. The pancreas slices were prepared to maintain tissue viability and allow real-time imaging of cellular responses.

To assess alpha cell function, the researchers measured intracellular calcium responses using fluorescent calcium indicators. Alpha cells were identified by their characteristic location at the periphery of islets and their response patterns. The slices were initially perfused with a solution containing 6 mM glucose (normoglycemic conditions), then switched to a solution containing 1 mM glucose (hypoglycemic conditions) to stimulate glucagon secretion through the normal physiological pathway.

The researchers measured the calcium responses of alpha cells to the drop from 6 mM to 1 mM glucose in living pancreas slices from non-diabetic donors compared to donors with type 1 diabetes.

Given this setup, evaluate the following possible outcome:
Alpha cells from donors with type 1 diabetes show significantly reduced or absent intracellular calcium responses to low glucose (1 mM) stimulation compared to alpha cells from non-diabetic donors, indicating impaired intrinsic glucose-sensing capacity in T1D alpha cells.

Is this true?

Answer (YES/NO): YES